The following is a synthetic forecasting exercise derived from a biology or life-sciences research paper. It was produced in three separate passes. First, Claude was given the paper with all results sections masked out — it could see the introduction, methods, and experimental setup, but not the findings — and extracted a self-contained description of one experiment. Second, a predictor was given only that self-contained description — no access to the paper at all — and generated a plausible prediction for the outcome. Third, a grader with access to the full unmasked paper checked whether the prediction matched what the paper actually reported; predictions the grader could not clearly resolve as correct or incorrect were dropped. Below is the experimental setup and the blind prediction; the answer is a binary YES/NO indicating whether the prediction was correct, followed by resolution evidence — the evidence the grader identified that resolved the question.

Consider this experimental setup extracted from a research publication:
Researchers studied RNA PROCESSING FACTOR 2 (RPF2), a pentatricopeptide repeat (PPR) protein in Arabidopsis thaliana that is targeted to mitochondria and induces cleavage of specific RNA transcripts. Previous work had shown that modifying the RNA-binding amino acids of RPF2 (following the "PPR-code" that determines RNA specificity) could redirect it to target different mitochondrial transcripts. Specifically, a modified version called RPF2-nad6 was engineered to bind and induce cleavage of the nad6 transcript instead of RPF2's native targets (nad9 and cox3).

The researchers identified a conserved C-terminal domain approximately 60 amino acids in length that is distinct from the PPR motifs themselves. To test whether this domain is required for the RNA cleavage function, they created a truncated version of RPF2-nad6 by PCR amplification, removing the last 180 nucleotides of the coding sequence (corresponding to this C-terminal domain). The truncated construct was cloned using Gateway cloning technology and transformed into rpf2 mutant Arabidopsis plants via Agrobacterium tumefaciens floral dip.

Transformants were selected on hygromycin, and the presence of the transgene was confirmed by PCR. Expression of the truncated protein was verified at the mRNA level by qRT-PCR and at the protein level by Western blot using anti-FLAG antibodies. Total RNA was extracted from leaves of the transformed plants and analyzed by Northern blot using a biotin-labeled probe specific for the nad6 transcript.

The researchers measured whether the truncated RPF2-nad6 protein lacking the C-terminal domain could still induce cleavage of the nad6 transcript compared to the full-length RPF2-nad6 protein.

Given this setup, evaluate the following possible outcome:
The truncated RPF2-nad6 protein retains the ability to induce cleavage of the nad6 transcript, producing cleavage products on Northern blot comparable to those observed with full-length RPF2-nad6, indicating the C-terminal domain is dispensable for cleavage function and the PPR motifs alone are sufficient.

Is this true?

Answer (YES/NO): NO